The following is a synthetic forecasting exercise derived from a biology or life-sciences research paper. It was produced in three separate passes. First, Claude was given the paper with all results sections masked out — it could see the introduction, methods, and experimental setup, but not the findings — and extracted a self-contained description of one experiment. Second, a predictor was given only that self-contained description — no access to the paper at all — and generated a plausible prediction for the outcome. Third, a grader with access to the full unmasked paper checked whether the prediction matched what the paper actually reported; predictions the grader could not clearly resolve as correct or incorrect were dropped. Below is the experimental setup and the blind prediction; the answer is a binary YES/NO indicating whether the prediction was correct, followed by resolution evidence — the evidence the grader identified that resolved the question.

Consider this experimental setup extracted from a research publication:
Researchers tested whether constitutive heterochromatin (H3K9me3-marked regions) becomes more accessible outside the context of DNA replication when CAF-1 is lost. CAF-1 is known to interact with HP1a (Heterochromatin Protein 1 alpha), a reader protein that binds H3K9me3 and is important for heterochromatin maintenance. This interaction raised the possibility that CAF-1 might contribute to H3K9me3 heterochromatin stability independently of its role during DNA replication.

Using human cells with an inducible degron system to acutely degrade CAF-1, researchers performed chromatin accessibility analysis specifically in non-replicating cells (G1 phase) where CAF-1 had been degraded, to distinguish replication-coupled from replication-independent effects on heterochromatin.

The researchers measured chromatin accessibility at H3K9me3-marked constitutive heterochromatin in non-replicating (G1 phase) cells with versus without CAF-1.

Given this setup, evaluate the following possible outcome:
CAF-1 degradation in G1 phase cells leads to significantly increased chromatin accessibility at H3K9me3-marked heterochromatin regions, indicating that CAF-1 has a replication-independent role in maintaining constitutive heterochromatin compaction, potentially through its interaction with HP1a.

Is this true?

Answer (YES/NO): NO